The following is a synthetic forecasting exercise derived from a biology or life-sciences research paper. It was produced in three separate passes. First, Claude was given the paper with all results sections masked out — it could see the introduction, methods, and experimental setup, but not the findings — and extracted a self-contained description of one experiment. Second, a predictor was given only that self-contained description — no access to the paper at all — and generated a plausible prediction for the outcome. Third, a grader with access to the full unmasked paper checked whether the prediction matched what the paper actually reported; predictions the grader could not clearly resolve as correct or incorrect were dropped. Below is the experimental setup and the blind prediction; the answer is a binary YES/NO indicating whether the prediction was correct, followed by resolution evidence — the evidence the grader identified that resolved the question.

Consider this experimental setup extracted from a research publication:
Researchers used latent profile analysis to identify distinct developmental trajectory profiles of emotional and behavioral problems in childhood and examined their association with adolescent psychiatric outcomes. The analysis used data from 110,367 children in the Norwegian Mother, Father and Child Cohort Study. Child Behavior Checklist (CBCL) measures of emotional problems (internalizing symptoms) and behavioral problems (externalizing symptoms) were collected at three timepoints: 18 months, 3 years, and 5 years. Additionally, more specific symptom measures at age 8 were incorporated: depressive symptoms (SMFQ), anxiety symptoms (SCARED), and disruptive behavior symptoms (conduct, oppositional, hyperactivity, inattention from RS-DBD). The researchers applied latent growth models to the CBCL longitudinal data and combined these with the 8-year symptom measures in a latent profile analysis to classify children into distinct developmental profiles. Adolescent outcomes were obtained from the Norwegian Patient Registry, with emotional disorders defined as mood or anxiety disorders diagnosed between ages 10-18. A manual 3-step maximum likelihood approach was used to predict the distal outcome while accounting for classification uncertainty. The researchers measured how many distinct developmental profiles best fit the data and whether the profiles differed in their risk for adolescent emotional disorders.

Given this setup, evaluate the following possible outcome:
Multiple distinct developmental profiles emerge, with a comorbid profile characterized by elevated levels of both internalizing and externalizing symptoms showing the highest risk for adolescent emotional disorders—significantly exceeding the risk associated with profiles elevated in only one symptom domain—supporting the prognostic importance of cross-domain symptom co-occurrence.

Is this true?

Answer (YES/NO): NO